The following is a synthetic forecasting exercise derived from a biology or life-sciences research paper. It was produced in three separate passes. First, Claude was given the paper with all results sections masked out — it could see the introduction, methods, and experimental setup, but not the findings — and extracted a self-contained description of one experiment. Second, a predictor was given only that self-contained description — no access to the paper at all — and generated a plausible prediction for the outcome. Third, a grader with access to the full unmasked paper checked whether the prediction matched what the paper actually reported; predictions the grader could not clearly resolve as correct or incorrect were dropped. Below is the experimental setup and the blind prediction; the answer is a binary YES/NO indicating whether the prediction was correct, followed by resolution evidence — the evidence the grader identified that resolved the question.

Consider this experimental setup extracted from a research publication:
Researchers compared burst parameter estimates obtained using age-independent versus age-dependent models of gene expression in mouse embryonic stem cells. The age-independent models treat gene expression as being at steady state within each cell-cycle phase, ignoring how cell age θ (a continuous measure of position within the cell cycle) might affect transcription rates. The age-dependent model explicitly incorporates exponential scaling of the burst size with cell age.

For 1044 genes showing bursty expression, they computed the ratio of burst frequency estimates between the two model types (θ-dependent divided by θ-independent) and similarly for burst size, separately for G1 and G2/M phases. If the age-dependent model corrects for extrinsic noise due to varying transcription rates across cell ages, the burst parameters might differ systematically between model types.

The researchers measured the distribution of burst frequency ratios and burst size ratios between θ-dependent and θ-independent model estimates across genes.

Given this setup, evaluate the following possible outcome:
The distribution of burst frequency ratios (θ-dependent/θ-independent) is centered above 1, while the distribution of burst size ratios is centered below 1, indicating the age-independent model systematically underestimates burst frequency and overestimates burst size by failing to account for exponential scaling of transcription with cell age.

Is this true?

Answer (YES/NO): NO